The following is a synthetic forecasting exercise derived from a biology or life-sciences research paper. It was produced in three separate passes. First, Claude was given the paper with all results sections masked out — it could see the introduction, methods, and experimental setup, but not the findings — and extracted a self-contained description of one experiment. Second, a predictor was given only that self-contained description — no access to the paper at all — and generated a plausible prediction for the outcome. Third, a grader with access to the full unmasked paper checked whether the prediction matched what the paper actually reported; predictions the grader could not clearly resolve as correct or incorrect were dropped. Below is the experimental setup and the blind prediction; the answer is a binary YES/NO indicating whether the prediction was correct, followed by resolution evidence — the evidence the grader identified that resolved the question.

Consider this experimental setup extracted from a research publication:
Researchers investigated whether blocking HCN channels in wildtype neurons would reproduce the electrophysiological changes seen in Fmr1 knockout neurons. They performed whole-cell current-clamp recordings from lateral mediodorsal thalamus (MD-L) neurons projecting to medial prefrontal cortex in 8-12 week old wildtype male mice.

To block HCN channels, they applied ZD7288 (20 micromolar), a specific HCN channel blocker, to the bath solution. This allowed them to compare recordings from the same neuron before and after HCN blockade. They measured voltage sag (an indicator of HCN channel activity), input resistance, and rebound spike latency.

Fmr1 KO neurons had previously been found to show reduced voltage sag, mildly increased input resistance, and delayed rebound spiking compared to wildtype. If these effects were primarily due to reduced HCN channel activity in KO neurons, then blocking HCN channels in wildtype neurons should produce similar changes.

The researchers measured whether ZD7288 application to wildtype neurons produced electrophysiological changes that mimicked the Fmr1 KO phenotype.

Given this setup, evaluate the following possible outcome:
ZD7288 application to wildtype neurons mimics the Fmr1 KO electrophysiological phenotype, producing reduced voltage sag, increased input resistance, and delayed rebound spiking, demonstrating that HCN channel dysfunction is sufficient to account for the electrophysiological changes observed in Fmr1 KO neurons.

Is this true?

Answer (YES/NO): NO